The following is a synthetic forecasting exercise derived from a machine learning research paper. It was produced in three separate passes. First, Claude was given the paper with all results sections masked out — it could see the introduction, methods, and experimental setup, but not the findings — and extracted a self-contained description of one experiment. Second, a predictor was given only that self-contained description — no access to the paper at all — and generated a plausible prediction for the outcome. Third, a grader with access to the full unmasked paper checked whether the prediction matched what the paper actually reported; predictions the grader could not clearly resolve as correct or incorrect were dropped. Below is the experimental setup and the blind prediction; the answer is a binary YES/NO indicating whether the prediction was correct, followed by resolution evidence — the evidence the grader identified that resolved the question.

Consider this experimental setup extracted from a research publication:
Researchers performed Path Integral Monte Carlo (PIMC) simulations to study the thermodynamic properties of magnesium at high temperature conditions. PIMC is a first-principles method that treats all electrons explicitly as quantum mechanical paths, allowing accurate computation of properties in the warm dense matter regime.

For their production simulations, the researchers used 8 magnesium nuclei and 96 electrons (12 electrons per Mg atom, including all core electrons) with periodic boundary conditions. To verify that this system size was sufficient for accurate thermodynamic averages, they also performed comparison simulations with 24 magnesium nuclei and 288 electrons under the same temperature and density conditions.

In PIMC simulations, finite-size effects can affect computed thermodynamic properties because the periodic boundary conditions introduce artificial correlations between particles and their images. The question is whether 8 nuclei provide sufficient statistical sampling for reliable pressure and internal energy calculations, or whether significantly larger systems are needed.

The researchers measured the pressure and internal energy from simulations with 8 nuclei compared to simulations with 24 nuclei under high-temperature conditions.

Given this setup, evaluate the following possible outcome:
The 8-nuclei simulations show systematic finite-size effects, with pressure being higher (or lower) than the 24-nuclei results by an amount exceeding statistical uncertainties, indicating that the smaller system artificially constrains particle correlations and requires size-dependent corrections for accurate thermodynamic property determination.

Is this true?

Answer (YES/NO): NO